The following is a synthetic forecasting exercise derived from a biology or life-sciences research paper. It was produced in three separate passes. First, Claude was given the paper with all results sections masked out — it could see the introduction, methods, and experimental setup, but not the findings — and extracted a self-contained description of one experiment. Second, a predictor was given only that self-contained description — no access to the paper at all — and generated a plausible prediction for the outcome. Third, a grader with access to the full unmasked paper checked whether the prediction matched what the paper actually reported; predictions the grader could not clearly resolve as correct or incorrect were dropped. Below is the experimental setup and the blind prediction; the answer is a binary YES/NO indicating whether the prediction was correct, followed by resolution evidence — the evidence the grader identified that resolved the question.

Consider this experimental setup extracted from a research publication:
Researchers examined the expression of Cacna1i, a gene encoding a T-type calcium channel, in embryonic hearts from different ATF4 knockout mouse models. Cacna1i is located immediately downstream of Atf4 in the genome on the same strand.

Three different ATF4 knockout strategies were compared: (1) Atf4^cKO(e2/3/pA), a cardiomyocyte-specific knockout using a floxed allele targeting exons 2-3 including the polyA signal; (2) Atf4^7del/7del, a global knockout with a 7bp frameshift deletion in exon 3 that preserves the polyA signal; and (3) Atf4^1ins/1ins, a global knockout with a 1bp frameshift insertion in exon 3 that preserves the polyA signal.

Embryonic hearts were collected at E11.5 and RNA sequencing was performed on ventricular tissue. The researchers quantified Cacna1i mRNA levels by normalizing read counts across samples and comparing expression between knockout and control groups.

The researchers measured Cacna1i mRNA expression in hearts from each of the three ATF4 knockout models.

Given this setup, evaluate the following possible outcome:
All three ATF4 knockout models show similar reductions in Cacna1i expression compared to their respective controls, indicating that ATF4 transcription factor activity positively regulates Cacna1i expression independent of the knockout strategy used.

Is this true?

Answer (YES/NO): NO